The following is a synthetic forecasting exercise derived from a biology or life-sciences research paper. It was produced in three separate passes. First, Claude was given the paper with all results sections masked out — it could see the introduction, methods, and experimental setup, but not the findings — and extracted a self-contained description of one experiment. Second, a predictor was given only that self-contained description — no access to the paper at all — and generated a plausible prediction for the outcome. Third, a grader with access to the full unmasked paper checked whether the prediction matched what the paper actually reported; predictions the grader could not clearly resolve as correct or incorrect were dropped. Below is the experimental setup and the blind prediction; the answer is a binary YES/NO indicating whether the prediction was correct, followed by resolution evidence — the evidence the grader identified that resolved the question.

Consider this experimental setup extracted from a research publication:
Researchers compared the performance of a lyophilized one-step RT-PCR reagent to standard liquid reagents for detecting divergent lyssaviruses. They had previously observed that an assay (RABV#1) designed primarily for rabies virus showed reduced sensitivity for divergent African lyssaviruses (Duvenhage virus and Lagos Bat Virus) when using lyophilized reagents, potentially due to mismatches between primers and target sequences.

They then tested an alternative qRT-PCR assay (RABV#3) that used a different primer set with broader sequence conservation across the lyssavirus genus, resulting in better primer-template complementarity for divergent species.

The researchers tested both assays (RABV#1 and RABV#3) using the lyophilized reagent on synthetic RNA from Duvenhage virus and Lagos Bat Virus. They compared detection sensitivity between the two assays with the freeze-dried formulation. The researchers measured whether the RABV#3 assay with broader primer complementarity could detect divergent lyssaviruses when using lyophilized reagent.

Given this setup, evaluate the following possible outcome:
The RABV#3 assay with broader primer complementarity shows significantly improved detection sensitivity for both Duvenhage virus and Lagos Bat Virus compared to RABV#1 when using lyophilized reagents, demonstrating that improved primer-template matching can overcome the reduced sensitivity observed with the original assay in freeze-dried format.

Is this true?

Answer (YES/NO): NO